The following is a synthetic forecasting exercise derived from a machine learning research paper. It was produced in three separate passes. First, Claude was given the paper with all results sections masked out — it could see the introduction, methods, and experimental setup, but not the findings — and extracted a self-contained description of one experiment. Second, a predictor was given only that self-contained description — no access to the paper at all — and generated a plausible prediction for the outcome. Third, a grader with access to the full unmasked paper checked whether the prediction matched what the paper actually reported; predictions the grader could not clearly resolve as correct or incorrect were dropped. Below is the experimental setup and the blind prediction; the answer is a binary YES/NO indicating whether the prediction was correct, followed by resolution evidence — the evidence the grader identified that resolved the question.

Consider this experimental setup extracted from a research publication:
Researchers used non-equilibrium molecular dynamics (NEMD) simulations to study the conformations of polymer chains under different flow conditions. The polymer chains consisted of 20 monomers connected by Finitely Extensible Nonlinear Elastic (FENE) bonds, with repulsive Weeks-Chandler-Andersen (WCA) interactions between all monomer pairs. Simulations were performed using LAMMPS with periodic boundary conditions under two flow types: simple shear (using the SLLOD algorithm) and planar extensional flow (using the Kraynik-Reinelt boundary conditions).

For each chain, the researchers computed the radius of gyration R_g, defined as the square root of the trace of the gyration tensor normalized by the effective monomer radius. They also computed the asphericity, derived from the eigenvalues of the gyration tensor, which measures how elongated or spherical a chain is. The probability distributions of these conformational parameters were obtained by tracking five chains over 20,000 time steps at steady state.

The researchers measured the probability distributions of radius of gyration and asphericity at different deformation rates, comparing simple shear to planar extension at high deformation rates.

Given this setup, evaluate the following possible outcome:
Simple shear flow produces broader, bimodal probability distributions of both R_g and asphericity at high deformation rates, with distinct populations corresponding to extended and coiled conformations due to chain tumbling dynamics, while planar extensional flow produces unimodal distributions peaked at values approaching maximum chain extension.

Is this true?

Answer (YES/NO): NO